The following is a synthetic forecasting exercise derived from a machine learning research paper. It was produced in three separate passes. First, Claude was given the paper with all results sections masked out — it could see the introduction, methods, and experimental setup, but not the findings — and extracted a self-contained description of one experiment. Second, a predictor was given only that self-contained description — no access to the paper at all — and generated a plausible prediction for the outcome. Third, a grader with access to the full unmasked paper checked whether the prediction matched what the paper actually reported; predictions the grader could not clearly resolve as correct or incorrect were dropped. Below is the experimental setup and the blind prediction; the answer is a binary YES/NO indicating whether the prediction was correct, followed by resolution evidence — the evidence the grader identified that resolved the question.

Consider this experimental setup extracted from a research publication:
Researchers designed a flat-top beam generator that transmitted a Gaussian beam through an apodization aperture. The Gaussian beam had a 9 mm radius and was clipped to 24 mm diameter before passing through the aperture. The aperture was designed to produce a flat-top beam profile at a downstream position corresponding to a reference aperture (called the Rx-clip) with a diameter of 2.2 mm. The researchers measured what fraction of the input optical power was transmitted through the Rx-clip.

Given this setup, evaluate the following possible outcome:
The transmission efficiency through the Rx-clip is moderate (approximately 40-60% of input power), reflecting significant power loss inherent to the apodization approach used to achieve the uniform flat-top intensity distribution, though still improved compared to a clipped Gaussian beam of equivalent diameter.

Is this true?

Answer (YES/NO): NO